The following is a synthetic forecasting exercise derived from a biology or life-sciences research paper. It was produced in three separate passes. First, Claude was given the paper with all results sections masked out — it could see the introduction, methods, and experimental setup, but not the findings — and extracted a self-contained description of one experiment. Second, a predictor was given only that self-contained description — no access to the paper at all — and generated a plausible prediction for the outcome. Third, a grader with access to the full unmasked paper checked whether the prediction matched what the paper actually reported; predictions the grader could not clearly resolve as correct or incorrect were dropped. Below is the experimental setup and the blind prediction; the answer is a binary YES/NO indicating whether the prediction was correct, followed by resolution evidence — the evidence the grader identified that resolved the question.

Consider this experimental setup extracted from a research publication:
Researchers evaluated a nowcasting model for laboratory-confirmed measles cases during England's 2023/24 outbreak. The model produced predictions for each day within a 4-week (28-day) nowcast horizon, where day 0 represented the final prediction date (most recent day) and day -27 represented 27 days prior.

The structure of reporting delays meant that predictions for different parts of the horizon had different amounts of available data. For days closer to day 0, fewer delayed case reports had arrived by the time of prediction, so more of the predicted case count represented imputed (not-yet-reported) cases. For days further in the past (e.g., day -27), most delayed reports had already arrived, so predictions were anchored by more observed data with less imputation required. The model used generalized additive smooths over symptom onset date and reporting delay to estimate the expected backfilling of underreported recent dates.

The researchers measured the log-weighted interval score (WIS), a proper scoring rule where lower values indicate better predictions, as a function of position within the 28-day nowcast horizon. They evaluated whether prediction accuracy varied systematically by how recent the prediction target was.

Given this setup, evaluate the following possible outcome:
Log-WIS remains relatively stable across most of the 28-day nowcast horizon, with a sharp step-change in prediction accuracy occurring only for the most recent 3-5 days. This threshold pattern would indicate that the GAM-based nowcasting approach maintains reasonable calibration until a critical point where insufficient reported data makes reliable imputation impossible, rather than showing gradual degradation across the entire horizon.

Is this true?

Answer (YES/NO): NO